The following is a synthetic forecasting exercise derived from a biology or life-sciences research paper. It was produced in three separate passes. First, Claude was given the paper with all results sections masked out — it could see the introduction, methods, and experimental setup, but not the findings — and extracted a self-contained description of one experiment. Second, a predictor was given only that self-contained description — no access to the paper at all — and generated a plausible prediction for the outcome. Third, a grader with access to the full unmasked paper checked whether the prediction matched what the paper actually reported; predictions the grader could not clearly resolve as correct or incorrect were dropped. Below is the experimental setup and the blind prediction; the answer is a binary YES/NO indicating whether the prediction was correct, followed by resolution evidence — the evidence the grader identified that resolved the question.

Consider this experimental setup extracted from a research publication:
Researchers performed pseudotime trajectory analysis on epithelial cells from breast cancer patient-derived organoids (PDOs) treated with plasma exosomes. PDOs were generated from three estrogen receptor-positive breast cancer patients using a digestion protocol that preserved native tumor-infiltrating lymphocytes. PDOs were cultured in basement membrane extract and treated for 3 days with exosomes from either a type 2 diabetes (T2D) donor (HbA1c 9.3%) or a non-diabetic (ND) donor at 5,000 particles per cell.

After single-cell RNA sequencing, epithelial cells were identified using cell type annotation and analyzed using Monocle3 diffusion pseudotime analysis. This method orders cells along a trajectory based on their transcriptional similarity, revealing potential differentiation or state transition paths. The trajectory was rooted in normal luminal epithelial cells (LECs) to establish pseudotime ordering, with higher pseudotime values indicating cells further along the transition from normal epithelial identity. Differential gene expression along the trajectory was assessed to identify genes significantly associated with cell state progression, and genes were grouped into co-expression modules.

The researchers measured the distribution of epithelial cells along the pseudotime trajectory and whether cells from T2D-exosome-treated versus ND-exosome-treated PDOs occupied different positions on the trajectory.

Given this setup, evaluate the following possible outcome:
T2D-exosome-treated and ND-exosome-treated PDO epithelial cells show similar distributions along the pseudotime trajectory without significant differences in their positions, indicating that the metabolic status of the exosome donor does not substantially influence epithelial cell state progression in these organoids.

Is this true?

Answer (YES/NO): NO